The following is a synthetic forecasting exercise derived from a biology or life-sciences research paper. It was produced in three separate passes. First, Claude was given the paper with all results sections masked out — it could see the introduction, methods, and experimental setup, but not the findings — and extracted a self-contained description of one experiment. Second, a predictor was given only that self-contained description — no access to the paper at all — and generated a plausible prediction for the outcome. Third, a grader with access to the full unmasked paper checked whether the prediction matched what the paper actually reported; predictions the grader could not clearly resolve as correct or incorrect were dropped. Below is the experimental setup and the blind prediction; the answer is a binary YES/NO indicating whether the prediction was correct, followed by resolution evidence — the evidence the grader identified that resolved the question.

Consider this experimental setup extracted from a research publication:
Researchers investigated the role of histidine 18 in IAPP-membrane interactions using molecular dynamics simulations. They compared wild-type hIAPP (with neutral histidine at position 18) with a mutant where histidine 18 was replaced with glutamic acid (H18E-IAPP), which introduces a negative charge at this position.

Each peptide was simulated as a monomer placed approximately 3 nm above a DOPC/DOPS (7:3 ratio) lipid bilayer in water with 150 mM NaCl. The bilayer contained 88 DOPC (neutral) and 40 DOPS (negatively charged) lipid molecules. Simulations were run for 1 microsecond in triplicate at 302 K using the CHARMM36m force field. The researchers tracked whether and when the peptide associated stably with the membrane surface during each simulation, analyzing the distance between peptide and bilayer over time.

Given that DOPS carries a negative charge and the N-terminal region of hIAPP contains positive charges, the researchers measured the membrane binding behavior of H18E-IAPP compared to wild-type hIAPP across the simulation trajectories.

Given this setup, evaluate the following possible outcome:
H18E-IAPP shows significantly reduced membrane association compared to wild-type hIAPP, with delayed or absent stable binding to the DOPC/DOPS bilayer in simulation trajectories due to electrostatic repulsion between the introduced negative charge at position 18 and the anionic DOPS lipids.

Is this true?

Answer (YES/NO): NO